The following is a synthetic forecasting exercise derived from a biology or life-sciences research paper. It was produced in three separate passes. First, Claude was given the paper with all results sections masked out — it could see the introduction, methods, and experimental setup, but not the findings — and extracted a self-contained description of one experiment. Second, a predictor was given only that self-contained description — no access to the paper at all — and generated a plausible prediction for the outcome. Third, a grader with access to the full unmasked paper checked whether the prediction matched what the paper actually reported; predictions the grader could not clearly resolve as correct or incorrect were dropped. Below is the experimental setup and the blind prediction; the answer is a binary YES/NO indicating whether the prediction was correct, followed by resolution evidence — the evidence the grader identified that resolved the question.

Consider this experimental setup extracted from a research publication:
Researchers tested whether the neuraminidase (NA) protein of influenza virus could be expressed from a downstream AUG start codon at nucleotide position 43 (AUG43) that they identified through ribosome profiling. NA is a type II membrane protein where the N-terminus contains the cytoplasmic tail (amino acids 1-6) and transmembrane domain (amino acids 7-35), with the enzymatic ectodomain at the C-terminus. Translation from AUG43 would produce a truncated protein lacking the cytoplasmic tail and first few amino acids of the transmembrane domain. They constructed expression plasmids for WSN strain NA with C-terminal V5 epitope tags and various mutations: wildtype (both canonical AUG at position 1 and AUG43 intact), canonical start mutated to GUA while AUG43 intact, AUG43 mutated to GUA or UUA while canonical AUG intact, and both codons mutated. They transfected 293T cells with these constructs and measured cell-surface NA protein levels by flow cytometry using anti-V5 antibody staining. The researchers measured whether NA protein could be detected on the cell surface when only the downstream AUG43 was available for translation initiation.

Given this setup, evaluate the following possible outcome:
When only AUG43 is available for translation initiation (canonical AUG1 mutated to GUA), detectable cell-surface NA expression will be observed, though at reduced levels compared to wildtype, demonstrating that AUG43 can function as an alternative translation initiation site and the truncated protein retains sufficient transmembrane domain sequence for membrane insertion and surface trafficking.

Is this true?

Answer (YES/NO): YES